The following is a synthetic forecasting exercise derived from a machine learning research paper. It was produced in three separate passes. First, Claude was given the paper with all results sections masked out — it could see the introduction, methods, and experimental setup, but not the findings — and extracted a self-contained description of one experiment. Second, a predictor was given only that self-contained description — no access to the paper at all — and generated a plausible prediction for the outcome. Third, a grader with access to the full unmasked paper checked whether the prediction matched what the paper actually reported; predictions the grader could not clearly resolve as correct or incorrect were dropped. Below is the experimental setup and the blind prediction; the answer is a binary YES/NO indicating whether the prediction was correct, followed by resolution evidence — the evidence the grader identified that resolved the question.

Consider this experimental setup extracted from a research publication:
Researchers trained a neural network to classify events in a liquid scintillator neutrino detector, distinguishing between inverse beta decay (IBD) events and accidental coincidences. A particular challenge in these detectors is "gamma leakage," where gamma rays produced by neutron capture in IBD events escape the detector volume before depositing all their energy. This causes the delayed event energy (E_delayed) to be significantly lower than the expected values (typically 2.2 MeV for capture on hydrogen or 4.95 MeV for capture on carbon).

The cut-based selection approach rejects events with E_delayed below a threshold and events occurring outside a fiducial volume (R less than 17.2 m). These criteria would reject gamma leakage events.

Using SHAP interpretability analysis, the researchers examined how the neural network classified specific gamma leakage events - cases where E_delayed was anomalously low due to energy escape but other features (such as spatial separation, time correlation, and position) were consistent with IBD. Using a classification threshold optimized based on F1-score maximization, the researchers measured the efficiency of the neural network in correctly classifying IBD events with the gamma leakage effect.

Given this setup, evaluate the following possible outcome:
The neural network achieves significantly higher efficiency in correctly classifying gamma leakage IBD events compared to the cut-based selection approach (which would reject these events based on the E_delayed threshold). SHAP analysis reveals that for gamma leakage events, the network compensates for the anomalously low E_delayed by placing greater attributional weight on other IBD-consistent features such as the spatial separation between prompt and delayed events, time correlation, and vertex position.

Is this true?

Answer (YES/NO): YES